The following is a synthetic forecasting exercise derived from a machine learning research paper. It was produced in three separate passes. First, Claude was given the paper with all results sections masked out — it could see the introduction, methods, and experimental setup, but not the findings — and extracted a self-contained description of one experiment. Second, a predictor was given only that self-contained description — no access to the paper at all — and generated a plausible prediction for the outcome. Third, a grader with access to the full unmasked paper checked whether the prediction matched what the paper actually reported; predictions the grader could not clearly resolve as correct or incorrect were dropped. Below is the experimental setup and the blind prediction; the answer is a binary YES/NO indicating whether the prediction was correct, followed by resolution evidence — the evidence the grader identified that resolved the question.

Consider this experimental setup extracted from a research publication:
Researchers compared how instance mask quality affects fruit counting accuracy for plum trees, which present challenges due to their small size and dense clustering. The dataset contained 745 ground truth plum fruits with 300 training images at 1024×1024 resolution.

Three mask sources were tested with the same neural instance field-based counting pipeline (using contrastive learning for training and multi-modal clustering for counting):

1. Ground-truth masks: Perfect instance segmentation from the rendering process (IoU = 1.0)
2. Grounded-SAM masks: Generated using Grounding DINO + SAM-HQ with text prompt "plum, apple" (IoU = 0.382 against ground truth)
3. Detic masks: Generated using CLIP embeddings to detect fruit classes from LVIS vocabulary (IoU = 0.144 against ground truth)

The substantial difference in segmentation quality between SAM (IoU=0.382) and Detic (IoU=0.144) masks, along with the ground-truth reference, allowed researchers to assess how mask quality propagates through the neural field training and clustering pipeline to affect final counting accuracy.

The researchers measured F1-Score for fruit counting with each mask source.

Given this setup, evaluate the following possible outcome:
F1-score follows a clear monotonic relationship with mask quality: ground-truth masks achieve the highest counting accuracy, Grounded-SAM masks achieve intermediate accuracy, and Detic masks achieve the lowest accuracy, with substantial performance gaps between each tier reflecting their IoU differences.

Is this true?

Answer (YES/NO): YES